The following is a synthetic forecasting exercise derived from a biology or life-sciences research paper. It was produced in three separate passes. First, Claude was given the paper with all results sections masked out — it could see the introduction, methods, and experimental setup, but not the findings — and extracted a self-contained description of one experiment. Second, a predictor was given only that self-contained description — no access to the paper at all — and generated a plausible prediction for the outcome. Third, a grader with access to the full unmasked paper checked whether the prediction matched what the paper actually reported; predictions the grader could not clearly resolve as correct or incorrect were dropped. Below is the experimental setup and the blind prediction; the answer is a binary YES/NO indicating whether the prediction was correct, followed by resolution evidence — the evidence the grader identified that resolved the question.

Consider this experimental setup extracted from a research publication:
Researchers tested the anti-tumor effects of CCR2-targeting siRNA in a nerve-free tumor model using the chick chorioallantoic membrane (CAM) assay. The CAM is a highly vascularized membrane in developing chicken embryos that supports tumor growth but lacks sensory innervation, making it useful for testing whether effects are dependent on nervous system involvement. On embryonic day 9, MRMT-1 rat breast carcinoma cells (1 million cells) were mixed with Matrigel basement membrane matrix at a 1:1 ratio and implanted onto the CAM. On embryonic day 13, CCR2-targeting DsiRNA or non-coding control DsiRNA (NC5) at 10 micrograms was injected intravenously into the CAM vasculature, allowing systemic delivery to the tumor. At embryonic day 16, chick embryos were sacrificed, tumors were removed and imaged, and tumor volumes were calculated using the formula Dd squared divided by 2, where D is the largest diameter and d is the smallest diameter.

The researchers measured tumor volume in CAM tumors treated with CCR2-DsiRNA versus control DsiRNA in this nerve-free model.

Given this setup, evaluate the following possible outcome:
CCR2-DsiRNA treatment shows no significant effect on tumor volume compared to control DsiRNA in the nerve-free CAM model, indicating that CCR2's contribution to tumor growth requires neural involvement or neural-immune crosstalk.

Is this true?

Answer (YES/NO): YES